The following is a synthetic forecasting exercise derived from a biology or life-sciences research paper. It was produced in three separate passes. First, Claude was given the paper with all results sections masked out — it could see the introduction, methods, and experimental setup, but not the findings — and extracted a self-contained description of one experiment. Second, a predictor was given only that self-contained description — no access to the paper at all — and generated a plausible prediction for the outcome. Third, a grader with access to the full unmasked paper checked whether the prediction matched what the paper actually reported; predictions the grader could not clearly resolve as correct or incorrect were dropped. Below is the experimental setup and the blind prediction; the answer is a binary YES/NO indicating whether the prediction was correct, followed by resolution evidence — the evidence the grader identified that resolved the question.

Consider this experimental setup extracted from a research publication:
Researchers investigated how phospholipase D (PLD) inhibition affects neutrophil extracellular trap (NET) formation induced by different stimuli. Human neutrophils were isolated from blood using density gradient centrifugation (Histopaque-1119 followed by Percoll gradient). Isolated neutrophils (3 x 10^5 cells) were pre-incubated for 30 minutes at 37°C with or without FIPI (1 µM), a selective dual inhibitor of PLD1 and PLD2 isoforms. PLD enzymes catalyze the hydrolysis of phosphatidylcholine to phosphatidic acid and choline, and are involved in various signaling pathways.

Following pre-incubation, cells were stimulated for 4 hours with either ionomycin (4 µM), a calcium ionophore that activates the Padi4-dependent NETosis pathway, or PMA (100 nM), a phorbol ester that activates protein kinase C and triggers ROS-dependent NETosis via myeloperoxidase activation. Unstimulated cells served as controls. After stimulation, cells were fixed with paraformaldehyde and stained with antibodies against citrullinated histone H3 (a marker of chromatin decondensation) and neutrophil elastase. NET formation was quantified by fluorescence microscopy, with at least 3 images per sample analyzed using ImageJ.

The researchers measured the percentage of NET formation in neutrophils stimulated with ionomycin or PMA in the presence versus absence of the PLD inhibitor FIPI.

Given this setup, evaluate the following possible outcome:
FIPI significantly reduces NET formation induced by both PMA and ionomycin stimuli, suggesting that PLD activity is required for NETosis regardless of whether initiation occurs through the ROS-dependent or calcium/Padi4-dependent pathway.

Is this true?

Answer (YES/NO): YES